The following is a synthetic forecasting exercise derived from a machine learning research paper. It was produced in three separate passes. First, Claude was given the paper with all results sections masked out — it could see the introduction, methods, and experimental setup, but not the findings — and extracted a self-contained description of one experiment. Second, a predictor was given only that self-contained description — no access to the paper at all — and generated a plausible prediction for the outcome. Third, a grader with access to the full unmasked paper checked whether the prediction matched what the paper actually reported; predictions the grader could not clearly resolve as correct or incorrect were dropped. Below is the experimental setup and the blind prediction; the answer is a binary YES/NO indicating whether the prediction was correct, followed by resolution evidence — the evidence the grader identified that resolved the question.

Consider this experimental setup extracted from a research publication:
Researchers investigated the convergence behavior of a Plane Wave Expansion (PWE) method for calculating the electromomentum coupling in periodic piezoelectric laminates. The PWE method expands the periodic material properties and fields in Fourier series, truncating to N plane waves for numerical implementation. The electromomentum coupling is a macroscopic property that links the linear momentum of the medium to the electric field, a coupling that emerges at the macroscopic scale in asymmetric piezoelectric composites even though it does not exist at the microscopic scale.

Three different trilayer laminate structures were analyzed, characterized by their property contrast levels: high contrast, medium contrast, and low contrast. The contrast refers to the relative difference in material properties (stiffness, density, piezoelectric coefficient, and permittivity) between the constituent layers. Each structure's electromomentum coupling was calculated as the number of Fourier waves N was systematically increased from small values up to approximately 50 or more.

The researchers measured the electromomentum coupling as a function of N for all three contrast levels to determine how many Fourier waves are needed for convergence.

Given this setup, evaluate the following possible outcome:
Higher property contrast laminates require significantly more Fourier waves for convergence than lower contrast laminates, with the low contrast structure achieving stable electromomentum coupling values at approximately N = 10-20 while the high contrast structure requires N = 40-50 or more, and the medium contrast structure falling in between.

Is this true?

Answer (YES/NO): NO